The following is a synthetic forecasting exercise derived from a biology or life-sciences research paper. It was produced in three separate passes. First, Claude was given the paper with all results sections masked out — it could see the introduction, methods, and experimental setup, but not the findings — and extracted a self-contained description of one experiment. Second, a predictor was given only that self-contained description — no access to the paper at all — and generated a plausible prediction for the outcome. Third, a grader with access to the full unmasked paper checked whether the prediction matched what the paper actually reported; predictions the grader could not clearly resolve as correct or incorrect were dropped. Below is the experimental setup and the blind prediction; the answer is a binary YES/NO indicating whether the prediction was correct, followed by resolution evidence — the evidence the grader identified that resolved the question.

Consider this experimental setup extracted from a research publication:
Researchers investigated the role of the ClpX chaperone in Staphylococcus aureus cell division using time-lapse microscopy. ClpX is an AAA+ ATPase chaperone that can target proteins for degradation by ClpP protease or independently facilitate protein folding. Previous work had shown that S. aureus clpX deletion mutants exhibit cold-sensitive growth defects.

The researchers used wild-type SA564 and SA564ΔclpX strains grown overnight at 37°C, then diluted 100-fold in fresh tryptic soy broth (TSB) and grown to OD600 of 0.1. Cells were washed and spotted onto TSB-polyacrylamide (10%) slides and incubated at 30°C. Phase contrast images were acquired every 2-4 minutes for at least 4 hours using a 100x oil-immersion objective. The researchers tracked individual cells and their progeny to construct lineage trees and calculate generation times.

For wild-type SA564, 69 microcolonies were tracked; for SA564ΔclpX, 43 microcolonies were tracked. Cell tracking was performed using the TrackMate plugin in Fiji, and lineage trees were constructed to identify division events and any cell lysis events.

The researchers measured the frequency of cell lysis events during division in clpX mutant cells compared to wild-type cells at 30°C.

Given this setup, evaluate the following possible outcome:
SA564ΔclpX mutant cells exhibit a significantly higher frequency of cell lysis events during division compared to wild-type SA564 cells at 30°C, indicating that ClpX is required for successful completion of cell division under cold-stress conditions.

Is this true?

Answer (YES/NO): YES